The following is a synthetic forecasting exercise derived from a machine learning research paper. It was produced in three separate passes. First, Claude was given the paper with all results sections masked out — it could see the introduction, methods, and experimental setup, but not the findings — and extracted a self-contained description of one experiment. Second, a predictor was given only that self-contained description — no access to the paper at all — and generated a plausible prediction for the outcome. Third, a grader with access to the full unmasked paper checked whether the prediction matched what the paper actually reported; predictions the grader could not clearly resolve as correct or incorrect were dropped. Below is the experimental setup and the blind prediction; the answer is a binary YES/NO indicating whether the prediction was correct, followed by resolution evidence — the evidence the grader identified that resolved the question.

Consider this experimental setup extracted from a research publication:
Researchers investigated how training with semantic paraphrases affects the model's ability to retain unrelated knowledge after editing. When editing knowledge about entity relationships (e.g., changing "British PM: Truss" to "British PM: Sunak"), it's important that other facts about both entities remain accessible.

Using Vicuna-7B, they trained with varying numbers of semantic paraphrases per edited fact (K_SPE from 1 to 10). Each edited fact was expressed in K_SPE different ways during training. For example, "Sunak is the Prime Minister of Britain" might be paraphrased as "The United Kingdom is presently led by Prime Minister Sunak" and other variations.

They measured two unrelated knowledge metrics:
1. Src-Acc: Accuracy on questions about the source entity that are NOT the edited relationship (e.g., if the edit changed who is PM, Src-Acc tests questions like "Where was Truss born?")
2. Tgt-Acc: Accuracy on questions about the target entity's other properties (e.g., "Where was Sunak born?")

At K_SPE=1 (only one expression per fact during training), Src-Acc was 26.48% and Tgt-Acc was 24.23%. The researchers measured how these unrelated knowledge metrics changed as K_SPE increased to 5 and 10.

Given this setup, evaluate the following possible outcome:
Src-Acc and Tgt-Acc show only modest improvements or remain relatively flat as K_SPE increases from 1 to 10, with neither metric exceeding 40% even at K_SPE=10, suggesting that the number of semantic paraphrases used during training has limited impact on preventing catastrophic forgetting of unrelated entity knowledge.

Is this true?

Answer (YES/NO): NO